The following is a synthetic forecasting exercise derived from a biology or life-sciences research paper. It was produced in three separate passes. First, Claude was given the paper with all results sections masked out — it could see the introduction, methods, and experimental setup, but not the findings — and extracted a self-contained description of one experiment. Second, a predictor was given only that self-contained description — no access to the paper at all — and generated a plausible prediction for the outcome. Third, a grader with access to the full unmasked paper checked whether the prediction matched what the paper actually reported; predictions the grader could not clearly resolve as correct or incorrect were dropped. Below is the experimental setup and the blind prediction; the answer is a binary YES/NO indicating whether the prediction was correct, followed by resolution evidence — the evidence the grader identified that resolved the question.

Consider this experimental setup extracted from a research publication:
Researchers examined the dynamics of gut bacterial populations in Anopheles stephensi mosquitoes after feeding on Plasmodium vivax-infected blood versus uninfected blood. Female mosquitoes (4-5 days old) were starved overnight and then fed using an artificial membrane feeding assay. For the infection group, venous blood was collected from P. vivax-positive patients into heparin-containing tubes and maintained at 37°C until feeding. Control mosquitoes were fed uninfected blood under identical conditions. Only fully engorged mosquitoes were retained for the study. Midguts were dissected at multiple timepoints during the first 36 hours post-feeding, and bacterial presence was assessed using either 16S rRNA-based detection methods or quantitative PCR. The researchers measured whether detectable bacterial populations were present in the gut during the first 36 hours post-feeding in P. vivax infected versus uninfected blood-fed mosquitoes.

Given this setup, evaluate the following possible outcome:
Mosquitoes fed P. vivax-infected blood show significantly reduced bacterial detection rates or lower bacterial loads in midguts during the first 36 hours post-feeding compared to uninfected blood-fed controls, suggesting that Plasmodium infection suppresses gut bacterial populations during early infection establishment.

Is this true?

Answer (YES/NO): YES